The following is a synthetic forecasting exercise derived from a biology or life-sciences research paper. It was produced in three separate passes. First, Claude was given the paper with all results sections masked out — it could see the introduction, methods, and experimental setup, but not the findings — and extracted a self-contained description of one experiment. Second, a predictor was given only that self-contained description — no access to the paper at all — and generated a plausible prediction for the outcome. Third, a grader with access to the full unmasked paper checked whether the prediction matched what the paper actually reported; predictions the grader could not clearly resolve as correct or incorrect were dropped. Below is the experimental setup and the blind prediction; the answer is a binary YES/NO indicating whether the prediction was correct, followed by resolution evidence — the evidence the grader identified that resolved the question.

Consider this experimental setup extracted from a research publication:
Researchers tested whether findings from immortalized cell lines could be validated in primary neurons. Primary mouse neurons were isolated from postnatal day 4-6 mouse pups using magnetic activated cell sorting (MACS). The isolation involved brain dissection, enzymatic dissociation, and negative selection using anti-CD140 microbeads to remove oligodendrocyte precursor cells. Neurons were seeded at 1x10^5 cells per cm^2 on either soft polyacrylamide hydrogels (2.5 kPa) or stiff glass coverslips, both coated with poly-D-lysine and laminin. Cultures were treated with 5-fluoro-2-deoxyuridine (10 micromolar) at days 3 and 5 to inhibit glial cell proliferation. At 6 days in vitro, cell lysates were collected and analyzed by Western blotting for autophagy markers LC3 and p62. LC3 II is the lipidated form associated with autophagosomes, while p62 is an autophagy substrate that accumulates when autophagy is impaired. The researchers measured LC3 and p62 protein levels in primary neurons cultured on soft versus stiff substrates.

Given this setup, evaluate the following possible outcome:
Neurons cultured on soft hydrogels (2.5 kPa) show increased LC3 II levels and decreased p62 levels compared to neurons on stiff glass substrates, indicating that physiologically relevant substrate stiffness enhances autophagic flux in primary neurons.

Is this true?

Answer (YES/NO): NO